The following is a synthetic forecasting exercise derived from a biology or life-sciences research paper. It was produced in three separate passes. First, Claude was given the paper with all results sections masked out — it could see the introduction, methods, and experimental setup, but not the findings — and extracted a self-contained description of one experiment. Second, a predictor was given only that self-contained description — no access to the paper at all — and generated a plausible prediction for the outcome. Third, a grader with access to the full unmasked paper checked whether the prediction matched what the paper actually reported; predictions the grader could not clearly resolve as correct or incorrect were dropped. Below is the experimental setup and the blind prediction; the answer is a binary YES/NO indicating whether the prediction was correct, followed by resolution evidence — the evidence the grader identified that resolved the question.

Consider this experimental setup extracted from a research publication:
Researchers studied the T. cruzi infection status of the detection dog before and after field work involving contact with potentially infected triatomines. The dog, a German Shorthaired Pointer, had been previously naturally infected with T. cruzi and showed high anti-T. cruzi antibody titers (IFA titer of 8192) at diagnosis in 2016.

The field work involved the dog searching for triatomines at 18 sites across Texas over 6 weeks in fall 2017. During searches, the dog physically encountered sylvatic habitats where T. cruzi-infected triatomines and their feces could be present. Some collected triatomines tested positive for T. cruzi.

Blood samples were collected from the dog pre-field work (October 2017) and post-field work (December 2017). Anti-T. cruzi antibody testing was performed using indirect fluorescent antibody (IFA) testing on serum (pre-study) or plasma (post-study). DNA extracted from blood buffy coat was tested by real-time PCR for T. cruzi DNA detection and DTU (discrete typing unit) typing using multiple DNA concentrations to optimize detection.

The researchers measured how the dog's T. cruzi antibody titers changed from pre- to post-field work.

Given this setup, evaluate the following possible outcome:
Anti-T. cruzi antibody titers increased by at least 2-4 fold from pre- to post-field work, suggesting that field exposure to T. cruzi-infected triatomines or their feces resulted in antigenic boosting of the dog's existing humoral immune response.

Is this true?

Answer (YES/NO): NO